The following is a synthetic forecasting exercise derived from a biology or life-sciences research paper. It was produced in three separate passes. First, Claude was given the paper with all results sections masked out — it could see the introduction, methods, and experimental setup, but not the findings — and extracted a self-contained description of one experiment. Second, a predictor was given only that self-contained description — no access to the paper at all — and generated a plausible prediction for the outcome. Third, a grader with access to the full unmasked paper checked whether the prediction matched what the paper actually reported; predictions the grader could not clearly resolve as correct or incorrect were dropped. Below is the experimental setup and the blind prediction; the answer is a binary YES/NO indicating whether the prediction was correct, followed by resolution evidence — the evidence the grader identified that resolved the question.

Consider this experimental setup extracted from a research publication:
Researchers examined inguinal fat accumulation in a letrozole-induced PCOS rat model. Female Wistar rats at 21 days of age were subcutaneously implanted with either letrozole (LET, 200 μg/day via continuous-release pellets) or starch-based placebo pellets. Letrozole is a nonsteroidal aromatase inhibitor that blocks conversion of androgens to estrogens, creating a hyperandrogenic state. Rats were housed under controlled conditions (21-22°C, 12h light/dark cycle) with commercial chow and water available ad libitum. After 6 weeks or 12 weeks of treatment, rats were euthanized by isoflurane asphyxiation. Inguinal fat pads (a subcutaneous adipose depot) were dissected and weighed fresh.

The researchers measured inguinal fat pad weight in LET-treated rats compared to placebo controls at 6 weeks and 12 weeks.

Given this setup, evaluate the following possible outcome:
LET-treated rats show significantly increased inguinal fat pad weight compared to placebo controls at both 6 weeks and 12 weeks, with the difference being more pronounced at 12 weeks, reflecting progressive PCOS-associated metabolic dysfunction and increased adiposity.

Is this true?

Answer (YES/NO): YES